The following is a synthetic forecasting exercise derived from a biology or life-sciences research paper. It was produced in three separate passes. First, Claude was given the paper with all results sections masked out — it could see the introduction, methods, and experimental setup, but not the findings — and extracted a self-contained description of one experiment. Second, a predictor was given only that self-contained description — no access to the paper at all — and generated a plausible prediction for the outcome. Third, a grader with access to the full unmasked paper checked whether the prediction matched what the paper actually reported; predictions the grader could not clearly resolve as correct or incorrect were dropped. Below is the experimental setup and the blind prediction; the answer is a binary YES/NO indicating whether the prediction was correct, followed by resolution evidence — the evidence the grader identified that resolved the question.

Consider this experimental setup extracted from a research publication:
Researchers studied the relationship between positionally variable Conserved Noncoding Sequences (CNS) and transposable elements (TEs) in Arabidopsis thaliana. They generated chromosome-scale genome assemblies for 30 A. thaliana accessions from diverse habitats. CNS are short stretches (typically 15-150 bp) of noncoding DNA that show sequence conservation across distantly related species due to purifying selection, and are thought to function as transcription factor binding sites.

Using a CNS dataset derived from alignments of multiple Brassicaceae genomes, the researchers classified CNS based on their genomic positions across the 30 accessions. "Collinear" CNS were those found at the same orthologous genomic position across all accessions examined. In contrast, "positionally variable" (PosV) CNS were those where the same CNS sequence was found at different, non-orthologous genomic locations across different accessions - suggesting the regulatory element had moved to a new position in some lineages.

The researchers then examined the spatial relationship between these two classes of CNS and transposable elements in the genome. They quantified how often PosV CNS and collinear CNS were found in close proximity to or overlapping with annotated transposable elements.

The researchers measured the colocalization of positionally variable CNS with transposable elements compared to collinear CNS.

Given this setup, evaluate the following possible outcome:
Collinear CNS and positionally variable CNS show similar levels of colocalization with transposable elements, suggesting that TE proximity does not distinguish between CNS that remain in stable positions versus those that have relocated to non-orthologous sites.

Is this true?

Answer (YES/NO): NO